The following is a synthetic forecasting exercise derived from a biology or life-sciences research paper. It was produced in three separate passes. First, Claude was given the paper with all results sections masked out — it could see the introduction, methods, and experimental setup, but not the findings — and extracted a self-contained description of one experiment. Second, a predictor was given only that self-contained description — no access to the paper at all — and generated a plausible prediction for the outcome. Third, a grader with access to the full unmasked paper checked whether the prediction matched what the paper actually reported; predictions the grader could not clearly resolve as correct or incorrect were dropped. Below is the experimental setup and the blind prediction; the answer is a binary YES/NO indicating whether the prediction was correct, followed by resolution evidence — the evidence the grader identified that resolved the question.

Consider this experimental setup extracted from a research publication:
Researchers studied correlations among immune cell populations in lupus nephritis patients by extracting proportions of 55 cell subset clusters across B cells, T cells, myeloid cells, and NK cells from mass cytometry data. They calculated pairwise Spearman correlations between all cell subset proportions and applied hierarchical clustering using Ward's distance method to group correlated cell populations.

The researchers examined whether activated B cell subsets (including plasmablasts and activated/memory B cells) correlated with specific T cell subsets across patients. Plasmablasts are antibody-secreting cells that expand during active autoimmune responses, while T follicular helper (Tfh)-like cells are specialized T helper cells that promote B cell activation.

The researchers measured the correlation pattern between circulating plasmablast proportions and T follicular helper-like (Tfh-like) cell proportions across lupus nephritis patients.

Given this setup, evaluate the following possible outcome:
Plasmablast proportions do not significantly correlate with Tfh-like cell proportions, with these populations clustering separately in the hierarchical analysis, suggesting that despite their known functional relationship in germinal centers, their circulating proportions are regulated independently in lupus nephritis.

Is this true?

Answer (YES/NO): NO